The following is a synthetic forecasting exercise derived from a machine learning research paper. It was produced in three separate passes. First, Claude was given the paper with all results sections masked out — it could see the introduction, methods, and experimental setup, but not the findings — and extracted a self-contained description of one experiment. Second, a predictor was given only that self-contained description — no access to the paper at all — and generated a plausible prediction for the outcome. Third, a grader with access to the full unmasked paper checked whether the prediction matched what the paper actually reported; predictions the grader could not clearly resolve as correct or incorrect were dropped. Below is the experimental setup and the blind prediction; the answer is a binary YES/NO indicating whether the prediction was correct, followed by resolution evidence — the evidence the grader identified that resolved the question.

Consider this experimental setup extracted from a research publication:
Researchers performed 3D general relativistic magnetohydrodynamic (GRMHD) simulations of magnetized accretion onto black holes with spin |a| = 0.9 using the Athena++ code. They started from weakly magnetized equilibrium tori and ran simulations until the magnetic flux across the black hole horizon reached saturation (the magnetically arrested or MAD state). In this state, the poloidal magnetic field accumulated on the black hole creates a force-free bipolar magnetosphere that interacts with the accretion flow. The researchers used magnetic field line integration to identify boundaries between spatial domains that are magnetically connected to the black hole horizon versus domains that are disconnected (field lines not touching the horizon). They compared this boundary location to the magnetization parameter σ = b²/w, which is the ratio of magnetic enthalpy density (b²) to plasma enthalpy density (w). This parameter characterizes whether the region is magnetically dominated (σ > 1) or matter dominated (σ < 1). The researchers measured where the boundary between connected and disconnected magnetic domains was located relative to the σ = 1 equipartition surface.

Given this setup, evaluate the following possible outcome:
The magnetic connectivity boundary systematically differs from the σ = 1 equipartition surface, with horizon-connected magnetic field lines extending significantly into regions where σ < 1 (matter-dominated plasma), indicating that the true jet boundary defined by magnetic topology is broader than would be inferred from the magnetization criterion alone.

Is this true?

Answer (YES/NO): NO